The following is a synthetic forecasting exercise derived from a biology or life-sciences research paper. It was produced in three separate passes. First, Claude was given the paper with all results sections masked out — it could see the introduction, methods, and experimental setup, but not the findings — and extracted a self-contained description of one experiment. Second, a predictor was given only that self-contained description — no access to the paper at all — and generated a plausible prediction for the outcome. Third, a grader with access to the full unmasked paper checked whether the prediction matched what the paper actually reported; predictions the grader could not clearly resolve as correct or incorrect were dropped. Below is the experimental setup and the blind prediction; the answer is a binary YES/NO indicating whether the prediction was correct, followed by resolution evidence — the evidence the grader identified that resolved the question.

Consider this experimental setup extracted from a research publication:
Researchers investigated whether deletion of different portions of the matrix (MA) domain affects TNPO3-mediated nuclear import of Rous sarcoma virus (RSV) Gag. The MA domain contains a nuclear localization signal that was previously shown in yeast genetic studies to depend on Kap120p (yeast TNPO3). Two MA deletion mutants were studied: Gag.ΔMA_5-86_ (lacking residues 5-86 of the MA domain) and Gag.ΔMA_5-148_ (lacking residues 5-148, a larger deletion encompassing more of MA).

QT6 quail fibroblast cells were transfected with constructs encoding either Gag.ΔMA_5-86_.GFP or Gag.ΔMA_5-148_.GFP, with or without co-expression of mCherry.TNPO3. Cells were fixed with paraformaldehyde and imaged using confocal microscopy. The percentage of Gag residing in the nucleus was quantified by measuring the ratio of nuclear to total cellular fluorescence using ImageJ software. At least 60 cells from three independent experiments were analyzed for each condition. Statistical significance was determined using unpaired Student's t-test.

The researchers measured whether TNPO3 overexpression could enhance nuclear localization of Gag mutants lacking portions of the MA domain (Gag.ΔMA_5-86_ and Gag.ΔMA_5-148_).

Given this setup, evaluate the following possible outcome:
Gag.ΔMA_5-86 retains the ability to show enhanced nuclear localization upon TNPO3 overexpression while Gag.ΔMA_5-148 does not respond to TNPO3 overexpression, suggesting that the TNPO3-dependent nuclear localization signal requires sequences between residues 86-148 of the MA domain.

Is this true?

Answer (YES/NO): NO